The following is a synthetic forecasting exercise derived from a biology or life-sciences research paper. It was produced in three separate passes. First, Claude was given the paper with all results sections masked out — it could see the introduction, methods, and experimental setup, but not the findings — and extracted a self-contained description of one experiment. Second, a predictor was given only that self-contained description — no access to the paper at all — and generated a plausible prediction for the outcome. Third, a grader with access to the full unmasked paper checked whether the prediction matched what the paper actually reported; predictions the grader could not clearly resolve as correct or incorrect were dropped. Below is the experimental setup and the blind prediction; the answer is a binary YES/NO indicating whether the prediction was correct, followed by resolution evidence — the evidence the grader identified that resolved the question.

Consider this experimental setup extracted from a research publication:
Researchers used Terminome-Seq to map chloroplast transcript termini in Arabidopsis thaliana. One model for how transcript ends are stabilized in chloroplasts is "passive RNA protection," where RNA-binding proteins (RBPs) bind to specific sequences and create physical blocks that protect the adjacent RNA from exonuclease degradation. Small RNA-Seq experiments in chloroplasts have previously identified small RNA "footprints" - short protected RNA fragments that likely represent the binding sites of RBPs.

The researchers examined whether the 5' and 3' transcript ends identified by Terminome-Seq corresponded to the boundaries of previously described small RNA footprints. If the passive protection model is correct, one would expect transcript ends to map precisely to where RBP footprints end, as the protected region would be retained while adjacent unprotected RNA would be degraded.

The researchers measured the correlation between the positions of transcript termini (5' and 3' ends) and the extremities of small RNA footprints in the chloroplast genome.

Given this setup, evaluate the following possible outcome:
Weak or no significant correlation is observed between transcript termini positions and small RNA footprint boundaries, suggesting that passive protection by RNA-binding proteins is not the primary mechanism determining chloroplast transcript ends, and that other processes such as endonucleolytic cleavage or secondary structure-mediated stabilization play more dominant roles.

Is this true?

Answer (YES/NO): NO